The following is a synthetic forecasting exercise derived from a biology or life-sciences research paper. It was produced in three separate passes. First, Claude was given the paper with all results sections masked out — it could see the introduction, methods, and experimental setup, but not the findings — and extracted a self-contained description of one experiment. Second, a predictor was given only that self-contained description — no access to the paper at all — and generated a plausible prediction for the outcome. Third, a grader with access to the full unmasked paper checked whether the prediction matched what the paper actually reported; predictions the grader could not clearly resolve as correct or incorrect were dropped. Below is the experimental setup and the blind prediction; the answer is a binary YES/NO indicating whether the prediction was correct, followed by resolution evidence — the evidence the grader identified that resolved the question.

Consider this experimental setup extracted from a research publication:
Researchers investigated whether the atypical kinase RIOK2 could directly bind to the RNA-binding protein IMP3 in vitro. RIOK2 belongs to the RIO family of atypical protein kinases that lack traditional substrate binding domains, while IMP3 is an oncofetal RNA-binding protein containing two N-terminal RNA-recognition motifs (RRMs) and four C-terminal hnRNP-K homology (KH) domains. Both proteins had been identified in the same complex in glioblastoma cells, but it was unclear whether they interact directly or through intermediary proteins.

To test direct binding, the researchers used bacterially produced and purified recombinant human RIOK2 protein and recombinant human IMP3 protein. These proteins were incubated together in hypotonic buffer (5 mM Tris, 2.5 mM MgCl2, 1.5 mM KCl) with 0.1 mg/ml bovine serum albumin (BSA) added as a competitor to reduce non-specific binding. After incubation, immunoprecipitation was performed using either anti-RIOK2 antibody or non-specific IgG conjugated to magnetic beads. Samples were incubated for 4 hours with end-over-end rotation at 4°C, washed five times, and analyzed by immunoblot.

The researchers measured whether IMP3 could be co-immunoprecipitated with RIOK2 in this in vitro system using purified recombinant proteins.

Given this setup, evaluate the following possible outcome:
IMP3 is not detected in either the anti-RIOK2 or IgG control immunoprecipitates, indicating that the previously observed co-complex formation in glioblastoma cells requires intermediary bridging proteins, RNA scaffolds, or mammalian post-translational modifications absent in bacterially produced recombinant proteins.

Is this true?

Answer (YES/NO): NO